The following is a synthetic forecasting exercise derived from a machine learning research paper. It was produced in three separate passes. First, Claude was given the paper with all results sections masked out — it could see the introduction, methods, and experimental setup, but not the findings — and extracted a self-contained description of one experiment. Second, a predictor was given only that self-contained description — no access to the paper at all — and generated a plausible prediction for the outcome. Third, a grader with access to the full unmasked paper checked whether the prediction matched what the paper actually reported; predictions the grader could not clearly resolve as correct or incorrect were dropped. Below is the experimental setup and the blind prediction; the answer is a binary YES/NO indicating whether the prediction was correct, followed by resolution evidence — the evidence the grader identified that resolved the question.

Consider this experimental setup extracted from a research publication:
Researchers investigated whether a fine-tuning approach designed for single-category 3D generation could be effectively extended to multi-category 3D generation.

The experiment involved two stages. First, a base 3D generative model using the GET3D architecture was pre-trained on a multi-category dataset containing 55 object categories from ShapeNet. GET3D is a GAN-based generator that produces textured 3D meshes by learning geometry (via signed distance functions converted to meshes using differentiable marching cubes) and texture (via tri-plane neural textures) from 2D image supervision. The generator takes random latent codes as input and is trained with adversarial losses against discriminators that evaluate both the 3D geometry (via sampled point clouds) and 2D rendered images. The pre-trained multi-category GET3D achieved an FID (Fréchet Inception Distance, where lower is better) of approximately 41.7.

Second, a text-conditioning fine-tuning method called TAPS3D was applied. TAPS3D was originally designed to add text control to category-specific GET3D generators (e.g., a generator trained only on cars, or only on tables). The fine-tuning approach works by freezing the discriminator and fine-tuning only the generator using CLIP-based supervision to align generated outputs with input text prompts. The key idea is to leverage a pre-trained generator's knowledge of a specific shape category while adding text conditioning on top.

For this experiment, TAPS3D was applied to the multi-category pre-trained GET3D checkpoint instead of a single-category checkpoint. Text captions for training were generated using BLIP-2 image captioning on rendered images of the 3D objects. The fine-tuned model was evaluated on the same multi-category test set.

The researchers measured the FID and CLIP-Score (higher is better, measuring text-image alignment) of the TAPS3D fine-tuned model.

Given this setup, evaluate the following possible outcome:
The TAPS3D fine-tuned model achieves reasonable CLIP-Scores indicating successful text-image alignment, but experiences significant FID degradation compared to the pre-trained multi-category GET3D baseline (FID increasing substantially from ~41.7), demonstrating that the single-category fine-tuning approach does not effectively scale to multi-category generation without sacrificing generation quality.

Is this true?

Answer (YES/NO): NO